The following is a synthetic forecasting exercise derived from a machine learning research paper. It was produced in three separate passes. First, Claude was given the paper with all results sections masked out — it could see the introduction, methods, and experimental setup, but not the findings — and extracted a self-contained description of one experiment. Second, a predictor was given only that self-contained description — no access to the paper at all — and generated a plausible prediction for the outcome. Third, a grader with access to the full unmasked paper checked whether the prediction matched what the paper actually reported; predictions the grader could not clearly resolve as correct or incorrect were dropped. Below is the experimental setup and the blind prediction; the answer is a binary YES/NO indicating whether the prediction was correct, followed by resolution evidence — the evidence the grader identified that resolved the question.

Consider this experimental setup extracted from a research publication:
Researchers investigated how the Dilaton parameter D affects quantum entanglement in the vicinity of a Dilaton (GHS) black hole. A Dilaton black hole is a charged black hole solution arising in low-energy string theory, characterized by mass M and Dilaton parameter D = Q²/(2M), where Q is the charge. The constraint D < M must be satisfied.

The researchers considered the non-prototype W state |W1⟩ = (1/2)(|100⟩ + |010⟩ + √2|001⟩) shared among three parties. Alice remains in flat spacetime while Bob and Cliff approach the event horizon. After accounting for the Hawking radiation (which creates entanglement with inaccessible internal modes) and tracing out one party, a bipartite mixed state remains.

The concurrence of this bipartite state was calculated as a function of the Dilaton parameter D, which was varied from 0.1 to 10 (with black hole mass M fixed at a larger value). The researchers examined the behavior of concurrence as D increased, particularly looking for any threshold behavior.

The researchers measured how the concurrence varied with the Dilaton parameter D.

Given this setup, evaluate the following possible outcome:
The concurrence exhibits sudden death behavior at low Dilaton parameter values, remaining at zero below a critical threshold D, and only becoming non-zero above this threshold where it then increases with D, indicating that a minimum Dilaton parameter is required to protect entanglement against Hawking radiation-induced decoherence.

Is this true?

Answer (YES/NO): NO